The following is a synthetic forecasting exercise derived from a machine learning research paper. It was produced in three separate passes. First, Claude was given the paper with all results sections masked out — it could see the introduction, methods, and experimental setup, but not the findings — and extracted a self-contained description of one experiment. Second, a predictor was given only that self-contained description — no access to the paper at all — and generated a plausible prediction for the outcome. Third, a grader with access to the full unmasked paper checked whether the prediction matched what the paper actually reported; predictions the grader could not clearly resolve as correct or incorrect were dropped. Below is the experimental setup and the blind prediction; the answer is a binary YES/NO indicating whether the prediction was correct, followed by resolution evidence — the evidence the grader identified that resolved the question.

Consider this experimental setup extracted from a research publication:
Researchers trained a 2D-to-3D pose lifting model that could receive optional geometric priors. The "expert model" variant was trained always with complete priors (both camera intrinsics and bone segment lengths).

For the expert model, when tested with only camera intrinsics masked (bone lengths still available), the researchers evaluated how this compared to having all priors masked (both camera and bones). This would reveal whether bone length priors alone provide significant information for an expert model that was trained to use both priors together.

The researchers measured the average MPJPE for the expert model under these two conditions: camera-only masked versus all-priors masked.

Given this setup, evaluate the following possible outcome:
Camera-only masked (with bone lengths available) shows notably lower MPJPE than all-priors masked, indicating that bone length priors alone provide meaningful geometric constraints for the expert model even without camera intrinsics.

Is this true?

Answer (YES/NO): YES